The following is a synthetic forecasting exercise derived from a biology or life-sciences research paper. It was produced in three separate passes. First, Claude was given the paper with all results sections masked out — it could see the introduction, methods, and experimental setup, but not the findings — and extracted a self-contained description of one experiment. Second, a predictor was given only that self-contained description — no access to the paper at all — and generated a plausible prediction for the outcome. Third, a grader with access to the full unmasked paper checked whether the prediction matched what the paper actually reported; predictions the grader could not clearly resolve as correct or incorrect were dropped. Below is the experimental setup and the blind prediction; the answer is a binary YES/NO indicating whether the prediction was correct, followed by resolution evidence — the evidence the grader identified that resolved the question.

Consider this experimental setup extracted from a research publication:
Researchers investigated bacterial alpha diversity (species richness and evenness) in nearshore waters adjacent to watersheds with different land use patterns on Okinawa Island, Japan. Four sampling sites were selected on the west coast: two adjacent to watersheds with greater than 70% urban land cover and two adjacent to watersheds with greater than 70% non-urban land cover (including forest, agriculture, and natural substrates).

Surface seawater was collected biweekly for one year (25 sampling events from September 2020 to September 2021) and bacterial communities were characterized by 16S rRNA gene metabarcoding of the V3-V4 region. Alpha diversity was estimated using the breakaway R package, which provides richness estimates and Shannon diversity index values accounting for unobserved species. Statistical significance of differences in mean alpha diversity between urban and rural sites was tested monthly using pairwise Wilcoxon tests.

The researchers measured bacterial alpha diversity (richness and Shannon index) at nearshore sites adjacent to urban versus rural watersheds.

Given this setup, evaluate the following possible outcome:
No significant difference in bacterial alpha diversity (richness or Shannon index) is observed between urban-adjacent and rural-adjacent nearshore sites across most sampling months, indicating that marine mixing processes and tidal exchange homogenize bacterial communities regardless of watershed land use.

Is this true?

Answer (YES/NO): NO